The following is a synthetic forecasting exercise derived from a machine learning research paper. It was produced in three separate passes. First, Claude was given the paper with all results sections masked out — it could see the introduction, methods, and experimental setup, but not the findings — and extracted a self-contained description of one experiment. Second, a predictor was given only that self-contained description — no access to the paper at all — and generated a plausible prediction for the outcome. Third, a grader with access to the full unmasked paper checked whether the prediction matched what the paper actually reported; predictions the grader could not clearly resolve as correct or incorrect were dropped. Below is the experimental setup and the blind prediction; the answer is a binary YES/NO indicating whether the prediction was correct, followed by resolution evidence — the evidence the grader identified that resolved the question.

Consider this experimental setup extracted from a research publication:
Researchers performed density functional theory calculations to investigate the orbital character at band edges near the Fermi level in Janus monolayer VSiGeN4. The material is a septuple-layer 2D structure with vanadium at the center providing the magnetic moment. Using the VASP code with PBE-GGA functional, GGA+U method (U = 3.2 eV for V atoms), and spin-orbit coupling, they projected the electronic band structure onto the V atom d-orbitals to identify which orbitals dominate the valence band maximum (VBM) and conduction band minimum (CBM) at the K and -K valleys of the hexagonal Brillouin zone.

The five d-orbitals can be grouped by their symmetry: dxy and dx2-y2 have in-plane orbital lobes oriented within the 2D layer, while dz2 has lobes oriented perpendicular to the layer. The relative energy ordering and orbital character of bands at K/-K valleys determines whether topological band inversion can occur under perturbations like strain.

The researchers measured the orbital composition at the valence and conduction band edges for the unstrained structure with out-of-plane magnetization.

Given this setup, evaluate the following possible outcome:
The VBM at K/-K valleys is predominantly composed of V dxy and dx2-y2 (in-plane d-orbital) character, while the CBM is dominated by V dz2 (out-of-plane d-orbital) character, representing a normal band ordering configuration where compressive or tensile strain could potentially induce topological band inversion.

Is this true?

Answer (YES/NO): NO